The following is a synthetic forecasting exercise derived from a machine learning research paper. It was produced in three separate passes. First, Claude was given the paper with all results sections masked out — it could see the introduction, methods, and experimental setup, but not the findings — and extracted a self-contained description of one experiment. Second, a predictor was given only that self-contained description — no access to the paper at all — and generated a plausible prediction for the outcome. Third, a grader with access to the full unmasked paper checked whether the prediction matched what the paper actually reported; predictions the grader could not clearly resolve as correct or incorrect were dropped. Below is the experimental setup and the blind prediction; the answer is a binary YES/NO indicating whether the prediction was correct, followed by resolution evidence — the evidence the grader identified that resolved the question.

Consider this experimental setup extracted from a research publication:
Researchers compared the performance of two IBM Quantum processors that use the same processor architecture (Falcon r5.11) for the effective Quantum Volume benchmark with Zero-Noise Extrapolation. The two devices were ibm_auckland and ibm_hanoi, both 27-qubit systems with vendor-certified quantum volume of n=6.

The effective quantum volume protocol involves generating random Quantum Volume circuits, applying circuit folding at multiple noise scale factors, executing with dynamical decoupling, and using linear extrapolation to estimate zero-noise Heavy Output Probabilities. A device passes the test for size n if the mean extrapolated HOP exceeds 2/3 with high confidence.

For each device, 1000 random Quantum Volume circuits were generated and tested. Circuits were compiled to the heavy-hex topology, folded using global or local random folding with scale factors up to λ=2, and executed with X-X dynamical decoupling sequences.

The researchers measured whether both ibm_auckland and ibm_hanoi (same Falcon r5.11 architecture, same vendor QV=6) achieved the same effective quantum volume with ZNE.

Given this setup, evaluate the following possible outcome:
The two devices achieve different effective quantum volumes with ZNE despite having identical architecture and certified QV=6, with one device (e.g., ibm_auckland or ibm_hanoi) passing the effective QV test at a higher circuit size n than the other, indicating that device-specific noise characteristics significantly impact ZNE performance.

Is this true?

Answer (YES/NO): NO